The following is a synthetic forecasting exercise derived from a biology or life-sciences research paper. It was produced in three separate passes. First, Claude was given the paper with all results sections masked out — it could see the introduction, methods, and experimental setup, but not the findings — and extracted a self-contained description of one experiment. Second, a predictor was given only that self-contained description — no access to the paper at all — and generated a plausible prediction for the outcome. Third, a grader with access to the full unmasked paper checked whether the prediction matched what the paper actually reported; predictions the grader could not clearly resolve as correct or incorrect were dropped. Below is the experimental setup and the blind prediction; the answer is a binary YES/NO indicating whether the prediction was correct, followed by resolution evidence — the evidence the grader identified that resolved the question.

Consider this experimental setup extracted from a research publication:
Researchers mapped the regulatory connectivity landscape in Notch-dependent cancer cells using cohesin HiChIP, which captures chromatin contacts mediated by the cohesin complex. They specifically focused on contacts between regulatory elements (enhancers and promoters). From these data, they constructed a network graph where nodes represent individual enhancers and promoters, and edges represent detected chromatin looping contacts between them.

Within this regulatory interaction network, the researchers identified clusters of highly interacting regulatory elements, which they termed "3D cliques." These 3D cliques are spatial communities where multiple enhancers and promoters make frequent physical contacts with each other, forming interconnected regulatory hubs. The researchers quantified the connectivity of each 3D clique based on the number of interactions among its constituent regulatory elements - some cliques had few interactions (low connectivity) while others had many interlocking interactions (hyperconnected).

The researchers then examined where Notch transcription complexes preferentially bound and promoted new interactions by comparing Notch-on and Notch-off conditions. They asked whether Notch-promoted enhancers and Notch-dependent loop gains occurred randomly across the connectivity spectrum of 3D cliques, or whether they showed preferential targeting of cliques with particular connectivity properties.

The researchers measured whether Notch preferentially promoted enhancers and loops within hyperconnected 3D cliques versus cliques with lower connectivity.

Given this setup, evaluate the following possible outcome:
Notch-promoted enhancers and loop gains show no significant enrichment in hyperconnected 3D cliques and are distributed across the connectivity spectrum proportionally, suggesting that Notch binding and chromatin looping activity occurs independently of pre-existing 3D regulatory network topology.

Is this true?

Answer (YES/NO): NO